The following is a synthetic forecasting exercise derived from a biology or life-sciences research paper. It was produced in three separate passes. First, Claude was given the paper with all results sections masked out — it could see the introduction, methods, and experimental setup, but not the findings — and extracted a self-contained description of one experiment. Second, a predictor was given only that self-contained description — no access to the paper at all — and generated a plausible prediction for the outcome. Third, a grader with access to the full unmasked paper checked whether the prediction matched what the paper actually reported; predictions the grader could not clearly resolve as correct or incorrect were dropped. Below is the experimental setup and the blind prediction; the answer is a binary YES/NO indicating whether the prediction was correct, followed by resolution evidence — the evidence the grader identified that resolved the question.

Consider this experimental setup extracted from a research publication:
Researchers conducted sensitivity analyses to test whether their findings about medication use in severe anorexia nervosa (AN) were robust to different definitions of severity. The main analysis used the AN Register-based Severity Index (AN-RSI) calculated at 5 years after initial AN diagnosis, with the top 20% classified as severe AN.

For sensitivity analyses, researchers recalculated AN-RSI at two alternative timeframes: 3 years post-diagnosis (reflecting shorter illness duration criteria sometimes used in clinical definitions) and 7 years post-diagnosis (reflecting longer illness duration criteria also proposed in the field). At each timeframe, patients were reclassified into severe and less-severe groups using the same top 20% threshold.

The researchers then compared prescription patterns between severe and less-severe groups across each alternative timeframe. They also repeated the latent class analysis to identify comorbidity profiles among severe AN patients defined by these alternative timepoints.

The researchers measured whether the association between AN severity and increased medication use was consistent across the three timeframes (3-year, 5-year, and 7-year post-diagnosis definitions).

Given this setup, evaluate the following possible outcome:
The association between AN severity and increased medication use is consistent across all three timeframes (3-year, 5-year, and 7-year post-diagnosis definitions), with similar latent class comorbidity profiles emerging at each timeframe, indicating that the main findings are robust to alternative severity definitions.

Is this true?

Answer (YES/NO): NO